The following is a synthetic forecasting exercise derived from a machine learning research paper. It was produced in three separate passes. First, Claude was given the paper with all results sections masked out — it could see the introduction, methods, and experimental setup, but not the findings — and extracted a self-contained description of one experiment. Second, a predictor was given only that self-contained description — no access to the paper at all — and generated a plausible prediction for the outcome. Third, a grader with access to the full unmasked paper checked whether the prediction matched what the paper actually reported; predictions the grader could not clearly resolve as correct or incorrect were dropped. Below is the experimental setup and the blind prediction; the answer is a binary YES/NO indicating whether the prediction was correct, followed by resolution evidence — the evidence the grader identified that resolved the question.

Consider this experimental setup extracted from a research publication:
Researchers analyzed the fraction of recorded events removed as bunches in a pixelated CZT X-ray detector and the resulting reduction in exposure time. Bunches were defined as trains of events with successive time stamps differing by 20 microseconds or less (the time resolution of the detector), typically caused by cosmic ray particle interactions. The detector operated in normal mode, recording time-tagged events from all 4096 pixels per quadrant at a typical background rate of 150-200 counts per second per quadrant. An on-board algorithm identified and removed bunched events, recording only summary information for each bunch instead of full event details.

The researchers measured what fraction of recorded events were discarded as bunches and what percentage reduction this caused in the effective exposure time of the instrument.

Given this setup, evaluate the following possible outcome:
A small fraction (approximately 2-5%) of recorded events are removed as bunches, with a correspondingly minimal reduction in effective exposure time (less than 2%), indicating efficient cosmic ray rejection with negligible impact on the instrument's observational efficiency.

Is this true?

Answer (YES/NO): NO